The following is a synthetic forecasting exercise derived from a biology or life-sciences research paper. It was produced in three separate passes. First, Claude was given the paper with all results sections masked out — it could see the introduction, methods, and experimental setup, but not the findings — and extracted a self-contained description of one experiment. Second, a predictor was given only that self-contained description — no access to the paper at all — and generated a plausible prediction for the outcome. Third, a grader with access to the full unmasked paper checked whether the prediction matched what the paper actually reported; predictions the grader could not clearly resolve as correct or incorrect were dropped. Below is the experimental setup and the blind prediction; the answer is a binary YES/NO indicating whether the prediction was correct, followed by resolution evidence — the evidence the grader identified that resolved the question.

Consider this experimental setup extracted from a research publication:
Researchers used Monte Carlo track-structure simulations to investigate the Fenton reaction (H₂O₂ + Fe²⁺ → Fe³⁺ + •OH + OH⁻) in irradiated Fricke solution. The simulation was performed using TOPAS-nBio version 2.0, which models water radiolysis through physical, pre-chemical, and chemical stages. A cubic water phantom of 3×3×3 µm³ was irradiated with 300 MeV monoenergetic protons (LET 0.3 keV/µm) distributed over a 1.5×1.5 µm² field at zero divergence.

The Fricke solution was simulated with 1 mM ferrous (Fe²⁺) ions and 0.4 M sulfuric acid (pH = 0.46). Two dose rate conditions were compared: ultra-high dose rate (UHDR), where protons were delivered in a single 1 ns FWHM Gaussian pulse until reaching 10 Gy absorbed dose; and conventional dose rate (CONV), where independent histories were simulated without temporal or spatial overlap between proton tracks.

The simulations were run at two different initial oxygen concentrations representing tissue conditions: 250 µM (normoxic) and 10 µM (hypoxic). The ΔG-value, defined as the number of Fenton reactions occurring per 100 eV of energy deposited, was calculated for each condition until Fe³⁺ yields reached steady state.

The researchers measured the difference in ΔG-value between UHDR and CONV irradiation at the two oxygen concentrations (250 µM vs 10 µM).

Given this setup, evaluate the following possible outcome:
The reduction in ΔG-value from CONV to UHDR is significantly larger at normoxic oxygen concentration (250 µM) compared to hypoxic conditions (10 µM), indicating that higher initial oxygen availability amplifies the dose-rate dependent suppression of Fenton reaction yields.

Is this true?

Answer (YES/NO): NO